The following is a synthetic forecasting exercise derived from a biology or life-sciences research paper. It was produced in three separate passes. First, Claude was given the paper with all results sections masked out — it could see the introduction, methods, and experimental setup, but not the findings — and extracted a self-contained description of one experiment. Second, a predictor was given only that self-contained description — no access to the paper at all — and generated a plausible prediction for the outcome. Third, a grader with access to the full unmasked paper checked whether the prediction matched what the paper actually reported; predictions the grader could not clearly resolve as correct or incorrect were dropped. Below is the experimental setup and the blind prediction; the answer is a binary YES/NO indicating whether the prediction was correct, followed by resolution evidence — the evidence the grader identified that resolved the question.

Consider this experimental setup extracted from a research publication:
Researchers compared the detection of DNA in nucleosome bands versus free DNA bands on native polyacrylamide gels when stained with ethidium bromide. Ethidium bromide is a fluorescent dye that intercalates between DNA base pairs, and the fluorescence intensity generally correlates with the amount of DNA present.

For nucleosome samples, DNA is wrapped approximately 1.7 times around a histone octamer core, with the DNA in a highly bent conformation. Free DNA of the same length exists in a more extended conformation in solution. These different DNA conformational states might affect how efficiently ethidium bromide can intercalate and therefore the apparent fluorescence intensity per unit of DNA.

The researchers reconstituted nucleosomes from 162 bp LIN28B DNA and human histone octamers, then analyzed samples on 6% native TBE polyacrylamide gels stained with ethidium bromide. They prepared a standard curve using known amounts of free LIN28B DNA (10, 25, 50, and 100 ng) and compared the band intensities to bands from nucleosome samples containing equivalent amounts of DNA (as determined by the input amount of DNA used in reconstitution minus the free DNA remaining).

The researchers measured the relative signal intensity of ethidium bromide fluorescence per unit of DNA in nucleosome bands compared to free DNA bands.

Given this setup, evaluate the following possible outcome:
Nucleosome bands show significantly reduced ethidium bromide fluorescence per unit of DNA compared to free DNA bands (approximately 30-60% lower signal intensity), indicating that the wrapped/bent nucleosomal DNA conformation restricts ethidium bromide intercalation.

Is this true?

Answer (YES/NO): YES